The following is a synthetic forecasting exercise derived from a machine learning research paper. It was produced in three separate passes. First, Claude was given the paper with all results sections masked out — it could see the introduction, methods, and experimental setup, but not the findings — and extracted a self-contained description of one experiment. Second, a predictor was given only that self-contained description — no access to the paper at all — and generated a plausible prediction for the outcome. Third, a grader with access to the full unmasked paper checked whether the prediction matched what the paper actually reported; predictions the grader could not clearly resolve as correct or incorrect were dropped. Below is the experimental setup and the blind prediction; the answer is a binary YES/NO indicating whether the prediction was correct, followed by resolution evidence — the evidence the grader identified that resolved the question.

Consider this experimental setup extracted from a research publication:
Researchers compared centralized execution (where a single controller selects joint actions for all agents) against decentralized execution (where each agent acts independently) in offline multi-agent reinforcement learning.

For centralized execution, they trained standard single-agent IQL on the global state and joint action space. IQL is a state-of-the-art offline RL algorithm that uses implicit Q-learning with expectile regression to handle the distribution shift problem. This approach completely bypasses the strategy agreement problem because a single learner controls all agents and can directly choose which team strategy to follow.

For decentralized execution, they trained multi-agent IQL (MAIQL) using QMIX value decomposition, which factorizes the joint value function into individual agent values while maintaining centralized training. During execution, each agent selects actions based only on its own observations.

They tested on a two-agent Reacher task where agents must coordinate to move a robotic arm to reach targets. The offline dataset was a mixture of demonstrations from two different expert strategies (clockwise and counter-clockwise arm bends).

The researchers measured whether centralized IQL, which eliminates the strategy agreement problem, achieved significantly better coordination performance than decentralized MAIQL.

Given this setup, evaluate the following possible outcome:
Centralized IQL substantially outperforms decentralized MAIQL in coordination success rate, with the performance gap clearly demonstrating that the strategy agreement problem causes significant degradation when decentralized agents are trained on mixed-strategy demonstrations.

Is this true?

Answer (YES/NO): NO